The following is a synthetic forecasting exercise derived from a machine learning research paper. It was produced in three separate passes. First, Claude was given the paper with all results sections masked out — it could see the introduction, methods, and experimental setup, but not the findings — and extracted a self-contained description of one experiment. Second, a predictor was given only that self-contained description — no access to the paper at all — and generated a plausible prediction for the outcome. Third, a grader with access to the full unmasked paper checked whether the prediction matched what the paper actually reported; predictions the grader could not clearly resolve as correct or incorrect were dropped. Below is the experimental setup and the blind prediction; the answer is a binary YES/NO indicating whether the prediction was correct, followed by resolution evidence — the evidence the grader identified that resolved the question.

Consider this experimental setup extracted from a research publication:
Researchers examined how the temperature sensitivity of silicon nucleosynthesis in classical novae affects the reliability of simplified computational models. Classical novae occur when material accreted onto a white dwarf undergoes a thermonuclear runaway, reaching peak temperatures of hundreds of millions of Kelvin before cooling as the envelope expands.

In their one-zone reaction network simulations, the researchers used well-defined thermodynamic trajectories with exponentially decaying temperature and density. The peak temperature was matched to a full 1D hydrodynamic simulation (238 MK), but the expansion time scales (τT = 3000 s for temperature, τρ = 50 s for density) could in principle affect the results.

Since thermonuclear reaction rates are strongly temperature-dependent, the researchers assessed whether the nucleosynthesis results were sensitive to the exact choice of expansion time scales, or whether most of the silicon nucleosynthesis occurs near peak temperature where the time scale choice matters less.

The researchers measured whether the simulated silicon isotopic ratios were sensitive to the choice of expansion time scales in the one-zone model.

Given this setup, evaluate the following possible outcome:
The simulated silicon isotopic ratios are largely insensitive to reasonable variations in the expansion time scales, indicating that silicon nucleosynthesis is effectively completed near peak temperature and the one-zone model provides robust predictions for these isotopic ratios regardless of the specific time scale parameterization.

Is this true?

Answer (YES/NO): YES